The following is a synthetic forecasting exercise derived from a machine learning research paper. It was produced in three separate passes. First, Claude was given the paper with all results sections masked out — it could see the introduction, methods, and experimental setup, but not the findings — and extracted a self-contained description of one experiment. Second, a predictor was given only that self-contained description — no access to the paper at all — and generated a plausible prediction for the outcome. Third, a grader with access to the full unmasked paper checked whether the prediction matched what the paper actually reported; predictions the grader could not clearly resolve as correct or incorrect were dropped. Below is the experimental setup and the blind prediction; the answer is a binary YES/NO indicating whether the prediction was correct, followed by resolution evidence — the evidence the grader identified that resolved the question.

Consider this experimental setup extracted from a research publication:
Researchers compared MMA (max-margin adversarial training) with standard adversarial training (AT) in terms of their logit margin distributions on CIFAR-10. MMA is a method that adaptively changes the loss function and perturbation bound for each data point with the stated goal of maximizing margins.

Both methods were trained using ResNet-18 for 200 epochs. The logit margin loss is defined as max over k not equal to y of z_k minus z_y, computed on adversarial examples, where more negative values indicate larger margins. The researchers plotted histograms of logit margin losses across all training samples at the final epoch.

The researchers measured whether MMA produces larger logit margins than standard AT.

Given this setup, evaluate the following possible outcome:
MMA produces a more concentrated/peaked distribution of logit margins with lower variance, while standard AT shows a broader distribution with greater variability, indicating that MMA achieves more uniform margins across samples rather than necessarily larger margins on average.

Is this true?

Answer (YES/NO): YES